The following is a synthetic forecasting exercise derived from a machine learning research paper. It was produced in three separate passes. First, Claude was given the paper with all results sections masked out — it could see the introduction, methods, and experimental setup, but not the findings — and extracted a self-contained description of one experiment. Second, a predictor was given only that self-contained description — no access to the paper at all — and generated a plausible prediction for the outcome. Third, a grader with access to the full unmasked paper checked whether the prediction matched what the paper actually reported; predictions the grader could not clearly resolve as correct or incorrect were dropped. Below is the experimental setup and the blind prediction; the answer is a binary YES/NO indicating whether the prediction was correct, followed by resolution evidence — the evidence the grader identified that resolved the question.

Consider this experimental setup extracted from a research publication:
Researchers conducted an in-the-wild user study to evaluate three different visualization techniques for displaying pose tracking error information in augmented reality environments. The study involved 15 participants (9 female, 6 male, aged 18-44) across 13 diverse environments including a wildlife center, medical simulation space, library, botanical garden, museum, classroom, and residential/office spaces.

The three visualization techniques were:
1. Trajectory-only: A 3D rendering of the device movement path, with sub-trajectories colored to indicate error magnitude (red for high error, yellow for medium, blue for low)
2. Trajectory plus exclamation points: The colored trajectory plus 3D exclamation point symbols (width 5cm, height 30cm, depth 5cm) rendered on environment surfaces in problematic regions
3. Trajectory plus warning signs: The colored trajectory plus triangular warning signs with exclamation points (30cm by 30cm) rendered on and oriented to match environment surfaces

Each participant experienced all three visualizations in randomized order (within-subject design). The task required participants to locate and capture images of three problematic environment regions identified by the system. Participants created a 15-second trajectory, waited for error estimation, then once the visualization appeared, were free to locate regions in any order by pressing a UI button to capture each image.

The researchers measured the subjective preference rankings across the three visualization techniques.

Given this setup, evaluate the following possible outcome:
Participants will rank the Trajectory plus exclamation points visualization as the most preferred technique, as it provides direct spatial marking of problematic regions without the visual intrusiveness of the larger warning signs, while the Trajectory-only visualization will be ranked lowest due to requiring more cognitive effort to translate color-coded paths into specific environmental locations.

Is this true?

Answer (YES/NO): YES